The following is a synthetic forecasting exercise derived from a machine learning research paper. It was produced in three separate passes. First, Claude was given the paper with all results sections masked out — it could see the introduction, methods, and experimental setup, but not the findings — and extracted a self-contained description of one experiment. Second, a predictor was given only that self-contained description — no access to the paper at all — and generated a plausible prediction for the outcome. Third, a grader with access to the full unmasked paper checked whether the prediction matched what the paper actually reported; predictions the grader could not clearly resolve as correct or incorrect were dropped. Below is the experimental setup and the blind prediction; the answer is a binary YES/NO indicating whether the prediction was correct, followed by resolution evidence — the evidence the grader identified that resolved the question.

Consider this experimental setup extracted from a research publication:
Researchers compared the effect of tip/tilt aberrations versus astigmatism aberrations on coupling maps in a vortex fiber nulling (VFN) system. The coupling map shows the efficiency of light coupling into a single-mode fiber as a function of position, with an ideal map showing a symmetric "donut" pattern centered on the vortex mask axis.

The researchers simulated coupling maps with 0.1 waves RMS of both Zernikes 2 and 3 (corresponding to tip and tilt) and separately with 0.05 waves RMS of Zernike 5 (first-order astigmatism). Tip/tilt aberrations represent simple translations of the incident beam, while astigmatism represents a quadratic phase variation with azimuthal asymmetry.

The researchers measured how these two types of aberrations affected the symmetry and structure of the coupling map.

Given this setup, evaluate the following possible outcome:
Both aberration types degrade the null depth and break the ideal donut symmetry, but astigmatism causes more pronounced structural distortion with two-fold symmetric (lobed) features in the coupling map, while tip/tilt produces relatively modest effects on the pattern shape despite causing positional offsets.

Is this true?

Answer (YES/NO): NO